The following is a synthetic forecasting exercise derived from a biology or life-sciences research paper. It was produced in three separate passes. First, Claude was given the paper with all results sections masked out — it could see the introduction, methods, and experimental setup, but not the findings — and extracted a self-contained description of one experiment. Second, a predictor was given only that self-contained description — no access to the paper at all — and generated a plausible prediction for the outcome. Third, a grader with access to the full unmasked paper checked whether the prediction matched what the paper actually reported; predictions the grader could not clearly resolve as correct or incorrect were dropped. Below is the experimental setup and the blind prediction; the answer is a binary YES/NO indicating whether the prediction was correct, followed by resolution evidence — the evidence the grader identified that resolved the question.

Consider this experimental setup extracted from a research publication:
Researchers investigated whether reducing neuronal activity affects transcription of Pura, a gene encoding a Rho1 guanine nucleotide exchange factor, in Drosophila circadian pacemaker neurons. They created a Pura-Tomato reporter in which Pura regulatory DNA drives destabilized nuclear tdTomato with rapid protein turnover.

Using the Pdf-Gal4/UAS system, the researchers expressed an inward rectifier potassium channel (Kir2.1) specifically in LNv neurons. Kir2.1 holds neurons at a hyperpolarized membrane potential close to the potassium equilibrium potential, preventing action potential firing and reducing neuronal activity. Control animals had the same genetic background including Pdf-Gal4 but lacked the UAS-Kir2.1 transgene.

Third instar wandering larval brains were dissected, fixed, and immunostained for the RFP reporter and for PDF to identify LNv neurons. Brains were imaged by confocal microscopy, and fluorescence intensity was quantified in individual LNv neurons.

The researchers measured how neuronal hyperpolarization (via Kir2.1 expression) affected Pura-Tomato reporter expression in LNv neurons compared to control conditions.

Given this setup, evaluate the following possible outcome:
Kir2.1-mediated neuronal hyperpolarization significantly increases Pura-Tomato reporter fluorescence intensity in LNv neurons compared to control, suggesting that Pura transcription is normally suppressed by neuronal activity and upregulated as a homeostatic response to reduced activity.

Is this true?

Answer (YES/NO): YES